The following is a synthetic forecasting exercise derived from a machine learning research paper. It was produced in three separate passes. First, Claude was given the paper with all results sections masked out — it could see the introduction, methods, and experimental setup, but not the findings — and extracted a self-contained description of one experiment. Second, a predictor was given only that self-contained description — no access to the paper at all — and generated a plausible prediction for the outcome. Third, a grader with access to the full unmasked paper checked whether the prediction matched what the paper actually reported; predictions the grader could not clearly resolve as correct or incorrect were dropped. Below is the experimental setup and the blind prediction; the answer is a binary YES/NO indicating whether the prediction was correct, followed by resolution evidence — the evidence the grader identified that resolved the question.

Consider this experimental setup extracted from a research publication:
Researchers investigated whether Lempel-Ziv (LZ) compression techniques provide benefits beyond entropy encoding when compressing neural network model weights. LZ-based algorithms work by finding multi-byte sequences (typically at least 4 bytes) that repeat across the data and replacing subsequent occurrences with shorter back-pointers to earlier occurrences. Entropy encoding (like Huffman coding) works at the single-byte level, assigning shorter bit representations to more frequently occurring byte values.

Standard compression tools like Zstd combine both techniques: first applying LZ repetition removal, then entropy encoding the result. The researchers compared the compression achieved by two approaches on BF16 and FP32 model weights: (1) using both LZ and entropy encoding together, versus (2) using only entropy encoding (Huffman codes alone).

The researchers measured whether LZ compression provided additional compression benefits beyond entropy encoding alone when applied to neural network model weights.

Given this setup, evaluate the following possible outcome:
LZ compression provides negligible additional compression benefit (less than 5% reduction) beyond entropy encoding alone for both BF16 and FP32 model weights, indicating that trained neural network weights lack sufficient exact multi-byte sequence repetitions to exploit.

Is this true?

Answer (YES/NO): YES